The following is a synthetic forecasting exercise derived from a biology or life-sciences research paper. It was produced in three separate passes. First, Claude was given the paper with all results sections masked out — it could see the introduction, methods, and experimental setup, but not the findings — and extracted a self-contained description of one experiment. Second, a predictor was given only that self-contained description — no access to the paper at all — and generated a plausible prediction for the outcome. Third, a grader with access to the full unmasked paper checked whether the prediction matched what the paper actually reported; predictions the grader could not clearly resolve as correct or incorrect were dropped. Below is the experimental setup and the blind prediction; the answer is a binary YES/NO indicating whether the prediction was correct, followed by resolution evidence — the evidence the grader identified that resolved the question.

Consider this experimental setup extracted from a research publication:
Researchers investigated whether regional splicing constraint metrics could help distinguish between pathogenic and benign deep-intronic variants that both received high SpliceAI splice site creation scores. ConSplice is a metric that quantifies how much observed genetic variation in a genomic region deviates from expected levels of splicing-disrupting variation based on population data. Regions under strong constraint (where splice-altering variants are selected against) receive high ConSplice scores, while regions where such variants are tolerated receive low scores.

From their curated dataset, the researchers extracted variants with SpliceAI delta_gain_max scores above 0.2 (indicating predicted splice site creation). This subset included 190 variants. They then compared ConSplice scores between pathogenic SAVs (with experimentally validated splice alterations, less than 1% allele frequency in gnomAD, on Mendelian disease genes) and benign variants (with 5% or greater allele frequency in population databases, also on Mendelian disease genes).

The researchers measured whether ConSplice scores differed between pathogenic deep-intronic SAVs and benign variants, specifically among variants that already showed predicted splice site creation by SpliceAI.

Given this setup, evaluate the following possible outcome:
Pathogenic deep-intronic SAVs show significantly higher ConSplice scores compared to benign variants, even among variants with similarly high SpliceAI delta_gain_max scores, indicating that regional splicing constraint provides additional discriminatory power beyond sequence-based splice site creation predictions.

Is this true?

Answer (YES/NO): YES